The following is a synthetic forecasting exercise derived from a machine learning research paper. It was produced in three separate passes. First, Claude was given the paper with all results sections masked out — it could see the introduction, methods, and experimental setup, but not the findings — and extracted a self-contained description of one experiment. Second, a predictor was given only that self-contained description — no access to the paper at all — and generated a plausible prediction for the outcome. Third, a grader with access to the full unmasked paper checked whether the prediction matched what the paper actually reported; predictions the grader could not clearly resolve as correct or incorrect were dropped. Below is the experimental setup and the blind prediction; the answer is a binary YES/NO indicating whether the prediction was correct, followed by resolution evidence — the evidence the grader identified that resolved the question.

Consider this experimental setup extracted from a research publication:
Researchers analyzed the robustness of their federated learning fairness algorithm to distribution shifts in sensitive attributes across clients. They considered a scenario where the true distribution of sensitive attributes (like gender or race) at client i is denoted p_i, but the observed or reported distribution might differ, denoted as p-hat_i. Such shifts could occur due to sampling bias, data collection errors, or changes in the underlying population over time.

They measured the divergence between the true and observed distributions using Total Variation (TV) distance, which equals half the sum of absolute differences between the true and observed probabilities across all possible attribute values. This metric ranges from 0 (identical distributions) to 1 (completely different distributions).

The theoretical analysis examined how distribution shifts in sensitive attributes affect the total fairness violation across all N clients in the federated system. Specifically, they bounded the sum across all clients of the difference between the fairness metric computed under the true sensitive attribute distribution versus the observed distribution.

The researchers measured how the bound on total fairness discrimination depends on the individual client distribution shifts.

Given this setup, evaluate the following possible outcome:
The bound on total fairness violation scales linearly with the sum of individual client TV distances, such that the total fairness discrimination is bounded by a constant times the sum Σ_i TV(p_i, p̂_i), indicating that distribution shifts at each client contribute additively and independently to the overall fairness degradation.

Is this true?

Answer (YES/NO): NO